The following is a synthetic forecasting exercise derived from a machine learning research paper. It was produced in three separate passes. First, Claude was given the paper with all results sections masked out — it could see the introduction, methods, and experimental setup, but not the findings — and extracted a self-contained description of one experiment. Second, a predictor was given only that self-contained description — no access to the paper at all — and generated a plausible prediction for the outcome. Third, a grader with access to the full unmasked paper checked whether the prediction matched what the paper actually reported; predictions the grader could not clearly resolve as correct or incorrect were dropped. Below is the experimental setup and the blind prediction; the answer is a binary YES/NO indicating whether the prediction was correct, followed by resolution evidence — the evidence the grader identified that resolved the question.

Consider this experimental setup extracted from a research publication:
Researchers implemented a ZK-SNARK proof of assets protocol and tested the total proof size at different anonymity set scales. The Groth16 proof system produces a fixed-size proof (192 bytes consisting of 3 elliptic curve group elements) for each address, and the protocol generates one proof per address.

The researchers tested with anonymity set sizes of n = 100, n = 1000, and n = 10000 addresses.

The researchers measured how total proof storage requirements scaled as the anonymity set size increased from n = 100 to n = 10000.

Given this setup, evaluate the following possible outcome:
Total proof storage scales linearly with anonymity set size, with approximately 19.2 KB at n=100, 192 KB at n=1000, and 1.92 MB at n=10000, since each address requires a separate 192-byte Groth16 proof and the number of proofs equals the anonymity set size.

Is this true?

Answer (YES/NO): YES